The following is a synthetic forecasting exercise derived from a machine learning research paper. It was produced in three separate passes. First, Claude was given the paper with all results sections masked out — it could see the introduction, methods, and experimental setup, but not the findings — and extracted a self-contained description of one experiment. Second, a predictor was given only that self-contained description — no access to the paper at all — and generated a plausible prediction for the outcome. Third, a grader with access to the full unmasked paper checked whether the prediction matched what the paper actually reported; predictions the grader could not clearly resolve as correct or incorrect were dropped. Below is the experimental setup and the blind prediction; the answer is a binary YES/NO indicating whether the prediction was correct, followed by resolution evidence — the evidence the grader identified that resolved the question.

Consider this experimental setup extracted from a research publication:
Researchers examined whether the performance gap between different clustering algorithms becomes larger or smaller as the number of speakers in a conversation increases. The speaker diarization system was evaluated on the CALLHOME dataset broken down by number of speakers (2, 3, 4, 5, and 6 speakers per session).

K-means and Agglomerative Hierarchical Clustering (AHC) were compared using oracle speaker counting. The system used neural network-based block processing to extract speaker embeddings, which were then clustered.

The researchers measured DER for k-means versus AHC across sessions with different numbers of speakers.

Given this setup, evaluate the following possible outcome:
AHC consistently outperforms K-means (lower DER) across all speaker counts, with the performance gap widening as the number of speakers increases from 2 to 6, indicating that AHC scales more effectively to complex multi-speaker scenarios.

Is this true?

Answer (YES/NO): NO